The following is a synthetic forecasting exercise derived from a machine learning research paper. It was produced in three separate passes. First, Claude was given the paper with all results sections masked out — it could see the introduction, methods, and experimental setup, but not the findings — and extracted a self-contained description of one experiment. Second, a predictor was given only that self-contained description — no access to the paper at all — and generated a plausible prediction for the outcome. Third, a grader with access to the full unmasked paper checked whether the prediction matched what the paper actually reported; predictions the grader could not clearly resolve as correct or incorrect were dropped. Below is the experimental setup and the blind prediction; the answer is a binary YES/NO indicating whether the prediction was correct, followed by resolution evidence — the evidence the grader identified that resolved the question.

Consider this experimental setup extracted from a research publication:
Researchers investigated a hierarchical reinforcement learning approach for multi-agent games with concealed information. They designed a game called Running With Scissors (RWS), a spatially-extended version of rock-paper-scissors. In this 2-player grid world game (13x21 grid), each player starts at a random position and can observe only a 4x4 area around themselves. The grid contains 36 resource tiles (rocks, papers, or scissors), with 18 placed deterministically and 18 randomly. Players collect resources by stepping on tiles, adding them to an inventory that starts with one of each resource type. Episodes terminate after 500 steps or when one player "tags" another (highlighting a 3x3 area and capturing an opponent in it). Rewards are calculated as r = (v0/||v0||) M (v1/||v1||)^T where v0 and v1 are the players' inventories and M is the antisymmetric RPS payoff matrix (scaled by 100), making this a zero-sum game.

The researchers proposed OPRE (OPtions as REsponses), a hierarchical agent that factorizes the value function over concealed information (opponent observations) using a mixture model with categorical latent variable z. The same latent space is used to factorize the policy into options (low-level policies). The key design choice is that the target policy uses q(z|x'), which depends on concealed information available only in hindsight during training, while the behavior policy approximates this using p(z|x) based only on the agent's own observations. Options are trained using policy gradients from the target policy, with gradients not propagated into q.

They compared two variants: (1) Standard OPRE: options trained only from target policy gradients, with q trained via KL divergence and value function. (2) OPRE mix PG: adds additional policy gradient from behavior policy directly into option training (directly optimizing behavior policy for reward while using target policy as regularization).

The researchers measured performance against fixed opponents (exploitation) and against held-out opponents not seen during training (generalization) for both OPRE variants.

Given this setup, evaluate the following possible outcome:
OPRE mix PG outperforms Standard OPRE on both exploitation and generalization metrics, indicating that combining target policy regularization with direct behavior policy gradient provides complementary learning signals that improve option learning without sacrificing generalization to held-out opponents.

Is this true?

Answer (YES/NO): NO